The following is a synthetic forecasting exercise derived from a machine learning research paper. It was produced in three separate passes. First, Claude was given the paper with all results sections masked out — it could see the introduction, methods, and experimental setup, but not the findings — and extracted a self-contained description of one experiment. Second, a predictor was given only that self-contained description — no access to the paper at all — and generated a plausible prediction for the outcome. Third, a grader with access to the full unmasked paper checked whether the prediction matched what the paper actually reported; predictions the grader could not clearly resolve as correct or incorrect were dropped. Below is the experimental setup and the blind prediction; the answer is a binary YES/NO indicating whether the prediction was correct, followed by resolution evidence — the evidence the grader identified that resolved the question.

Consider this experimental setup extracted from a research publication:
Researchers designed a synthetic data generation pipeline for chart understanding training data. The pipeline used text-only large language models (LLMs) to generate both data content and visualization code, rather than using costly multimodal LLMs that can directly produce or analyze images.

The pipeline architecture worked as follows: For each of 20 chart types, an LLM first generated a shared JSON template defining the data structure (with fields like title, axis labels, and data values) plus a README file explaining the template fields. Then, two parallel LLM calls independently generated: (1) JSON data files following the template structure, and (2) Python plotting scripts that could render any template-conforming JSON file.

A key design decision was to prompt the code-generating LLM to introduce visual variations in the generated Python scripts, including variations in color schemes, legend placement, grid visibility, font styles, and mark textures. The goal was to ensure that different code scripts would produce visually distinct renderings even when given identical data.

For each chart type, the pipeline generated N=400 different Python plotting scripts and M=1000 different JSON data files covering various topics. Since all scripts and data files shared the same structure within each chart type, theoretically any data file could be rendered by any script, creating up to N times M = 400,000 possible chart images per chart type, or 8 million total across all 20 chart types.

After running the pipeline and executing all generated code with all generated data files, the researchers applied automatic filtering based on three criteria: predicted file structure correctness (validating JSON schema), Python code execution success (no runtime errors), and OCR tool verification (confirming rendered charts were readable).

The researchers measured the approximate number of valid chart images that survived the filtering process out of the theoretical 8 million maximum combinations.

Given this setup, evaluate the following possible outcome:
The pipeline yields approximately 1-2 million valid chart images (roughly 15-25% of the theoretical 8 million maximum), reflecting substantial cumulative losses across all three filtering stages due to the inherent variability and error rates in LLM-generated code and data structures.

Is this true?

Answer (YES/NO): NO